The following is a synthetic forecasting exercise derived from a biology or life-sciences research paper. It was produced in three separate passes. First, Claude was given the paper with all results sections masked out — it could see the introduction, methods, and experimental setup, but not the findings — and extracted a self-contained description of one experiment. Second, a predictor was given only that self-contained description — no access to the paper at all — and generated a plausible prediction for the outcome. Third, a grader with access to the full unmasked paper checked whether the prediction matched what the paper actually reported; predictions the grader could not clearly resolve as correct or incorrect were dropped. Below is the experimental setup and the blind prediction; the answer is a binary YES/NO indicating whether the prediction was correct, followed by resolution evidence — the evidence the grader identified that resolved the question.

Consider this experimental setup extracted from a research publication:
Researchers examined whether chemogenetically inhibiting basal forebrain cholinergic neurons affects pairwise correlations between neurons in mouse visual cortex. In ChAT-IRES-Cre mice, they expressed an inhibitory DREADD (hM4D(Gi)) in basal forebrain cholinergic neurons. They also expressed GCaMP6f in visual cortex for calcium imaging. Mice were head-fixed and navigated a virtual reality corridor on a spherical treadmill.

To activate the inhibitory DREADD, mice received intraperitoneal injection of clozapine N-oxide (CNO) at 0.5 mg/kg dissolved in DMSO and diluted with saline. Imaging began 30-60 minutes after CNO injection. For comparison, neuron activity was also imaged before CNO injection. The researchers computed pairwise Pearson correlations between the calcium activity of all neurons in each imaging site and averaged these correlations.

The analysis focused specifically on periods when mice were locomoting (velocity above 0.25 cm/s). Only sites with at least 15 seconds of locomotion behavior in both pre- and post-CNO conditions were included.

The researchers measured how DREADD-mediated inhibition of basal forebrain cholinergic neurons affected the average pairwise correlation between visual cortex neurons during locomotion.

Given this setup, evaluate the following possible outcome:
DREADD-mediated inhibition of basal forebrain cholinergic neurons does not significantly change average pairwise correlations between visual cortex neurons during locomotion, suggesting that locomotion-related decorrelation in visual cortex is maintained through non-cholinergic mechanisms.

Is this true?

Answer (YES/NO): NO